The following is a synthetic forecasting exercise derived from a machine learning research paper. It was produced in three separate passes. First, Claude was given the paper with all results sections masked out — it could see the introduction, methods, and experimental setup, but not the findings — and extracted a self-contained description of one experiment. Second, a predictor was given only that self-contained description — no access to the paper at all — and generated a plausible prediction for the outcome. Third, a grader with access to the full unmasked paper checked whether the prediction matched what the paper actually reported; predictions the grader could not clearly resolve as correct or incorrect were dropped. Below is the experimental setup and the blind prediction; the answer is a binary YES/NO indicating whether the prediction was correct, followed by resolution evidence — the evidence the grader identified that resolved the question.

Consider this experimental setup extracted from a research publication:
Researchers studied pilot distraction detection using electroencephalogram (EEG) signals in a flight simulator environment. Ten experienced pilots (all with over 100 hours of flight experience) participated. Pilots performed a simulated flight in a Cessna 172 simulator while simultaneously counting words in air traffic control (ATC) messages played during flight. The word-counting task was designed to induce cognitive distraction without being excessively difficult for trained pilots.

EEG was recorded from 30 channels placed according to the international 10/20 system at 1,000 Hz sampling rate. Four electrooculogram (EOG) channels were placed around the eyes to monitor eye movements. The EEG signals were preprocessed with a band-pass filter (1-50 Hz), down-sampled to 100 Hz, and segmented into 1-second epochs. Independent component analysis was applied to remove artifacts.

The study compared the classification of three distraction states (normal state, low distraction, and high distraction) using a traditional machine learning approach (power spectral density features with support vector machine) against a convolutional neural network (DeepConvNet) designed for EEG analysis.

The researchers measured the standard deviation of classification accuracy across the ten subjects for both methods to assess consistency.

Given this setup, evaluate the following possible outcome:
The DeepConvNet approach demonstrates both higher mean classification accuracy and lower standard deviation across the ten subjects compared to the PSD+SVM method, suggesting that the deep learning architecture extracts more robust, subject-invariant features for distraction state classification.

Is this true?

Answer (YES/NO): YES